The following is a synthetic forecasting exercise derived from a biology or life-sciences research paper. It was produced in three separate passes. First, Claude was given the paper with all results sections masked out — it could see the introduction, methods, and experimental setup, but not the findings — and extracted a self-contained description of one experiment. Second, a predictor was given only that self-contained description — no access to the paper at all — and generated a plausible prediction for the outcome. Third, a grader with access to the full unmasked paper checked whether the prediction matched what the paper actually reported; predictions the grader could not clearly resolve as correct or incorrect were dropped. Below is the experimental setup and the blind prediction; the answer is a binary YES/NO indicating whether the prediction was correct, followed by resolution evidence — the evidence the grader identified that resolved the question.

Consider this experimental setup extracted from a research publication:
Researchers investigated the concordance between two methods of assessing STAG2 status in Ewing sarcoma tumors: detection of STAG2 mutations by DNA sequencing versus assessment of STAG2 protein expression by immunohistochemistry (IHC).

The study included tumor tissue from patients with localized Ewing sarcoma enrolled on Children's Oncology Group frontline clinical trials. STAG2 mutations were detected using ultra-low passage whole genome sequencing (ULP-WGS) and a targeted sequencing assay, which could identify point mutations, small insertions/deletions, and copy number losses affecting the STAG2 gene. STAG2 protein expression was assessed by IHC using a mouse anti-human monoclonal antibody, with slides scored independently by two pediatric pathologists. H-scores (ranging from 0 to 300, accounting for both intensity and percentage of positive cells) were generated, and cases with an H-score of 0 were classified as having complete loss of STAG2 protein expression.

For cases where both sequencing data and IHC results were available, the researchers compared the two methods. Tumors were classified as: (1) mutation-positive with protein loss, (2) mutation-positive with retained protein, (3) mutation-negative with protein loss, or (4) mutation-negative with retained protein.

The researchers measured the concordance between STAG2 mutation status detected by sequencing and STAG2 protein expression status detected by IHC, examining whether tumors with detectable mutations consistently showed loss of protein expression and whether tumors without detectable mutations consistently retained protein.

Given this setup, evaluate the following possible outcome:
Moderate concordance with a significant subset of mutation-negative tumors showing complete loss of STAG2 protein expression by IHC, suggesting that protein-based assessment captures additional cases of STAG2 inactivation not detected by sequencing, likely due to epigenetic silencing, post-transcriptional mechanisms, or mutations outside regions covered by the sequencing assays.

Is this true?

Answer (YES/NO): YES